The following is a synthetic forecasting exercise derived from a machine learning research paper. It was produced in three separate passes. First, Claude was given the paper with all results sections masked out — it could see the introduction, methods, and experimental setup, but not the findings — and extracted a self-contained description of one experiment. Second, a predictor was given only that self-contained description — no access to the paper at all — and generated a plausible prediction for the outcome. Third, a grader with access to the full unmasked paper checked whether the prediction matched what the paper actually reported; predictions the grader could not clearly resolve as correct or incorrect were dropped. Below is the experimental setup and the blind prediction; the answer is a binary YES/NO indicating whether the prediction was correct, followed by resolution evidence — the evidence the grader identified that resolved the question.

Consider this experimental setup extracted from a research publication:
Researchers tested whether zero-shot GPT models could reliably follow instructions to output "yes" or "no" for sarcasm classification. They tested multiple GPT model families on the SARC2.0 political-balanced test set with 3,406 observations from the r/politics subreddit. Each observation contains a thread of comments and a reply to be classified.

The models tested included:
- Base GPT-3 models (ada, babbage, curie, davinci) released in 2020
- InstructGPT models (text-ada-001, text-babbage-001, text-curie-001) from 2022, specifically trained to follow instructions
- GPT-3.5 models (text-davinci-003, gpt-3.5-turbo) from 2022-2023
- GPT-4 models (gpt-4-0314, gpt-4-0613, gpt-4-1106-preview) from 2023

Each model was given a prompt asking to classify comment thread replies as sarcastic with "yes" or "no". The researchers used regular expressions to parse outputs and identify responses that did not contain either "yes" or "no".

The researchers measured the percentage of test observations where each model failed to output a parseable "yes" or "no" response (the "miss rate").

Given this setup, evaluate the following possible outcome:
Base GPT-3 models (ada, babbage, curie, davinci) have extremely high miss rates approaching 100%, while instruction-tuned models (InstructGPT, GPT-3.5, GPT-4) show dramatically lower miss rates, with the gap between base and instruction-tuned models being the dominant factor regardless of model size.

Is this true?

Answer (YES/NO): NO